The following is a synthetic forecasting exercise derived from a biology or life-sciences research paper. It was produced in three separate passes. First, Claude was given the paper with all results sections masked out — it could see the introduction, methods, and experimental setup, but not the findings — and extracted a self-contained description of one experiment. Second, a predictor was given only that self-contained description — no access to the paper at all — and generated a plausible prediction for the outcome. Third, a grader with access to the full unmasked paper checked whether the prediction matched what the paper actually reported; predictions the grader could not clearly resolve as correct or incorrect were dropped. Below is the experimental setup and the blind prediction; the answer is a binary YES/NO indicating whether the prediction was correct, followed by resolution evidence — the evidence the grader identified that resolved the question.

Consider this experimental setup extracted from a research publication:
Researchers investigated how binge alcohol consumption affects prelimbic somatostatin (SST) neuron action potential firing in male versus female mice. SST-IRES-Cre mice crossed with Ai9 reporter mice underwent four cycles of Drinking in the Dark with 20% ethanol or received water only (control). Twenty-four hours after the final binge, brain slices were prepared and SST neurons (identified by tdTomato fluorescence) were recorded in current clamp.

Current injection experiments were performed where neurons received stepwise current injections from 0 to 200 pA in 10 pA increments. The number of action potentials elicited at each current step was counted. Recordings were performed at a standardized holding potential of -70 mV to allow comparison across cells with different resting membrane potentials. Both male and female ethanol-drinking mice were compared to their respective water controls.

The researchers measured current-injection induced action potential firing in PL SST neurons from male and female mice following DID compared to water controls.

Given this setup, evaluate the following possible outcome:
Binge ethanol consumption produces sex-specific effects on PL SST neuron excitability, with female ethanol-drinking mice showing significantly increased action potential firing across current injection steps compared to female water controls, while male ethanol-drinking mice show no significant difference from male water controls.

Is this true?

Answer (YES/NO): NO